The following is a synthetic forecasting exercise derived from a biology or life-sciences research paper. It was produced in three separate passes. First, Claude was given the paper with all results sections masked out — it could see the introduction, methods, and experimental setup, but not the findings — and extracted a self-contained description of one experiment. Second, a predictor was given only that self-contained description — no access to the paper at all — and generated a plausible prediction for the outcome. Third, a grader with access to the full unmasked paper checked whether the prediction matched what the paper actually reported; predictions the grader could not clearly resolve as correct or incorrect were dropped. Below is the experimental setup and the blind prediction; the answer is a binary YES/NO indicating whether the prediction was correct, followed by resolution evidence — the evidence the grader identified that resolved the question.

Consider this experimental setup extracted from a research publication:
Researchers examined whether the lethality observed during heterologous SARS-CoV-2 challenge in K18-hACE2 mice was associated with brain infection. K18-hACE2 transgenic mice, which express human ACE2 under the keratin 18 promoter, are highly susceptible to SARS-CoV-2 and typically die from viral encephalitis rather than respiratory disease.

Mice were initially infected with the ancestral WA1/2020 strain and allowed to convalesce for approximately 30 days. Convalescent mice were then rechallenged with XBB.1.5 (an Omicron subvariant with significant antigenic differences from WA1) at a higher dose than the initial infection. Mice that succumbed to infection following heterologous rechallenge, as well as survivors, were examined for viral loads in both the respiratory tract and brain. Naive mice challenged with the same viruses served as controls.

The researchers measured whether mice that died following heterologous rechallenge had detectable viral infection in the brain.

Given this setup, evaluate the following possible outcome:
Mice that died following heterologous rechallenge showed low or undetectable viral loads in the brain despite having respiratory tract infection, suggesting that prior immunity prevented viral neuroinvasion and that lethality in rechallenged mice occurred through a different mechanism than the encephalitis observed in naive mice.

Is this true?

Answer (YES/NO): NO